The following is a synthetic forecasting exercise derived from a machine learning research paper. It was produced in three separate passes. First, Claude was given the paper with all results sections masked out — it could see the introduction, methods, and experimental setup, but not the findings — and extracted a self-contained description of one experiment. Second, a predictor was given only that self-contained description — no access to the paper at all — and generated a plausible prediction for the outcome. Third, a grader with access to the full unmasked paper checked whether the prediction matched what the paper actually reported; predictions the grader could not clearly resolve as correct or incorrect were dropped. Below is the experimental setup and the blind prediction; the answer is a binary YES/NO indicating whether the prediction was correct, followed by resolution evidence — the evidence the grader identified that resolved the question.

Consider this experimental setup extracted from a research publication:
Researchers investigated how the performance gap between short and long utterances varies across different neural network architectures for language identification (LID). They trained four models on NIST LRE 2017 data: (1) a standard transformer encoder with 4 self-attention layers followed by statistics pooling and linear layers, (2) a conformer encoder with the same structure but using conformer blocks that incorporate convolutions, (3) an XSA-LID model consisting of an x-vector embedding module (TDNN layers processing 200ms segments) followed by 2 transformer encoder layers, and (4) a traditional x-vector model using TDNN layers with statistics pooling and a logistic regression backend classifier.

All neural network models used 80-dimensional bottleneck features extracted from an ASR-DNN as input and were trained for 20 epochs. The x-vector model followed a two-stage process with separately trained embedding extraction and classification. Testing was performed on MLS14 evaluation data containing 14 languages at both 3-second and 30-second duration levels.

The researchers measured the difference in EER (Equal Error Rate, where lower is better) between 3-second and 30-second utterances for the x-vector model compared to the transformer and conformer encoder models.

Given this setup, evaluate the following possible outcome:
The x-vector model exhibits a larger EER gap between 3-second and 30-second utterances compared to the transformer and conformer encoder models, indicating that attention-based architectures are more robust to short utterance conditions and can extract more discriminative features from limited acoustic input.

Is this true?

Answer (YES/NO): NO